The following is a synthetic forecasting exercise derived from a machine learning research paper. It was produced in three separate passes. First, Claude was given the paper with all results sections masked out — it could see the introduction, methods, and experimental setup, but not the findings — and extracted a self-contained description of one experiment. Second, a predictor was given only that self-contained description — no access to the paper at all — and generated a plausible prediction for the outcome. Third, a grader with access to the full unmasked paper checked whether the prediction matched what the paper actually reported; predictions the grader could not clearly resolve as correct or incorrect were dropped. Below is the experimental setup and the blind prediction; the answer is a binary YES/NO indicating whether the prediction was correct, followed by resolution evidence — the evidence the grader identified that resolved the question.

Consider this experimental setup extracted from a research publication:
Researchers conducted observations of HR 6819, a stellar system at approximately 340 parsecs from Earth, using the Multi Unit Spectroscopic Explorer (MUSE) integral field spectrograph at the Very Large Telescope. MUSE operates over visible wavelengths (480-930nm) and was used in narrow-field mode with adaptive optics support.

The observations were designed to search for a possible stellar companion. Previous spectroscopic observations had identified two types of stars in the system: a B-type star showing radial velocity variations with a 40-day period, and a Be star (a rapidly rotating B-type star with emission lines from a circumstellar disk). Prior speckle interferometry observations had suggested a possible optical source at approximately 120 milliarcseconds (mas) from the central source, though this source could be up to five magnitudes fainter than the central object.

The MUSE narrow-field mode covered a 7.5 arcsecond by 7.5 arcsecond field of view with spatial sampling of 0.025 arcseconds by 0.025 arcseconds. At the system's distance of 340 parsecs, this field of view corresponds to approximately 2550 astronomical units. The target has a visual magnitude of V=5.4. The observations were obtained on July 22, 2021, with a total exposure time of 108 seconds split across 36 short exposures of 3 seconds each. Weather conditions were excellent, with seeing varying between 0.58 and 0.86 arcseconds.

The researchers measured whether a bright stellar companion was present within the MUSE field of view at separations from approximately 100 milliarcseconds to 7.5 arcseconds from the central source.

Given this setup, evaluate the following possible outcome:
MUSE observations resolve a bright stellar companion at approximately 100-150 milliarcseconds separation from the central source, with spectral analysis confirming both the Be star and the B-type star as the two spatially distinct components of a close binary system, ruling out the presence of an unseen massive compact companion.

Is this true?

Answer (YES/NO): NO